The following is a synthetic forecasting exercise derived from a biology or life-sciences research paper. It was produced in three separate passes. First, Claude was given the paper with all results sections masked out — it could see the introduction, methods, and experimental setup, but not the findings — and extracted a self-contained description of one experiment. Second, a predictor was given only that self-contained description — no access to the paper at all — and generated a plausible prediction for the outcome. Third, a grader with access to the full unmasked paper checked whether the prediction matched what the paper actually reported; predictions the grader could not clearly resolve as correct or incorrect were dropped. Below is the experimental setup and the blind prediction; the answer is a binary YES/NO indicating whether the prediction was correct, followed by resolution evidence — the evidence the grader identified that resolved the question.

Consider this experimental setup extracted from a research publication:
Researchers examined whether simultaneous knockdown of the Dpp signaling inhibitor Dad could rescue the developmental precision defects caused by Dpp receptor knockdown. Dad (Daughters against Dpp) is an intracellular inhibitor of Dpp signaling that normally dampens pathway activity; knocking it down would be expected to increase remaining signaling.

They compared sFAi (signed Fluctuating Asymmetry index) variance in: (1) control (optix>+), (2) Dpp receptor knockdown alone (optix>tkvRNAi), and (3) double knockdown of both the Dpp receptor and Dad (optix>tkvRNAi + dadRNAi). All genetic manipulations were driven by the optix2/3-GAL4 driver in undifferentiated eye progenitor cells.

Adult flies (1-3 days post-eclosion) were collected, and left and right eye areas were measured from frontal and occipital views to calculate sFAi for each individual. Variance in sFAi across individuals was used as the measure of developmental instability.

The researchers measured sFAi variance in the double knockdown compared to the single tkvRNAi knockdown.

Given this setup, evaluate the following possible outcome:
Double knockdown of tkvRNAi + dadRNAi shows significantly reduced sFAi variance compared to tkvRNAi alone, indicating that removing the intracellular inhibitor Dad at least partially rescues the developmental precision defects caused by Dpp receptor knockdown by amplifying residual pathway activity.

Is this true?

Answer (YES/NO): YES